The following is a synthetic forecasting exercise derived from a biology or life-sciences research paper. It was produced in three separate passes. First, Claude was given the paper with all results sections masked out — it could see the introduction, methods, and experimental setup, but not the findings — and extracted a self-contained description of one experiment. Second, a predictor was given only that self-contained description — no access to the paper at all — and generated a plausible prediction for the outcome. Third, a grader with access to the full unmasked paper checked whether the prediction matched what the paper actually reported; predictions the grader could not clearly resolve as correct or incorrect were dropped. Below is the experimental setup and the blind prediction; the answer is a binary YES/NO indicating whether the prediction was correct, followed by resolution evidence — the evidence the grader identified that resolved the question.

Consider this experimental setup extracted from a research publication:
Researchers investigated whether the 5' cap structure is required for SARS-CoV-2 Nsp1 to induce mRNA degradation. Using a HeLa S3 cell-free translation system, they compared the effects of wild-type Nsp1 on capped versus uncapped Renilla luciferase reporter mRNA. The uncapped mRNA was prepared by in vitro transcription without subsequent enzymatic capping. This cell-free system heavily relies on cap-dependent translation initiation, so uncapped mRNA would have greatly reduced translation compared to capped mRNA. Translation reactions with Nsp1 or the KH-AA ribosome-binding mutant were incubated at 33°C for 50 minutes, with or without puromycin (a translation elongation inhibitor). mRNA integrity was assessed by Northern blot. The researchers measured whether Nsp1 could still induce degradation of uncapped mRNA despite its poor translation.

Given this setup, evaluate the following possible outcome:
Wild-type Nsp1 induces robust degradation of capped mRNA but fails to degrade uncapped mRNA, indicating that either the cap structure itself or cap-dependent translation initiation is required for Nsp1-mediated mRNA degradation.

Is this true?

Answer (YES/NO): NO